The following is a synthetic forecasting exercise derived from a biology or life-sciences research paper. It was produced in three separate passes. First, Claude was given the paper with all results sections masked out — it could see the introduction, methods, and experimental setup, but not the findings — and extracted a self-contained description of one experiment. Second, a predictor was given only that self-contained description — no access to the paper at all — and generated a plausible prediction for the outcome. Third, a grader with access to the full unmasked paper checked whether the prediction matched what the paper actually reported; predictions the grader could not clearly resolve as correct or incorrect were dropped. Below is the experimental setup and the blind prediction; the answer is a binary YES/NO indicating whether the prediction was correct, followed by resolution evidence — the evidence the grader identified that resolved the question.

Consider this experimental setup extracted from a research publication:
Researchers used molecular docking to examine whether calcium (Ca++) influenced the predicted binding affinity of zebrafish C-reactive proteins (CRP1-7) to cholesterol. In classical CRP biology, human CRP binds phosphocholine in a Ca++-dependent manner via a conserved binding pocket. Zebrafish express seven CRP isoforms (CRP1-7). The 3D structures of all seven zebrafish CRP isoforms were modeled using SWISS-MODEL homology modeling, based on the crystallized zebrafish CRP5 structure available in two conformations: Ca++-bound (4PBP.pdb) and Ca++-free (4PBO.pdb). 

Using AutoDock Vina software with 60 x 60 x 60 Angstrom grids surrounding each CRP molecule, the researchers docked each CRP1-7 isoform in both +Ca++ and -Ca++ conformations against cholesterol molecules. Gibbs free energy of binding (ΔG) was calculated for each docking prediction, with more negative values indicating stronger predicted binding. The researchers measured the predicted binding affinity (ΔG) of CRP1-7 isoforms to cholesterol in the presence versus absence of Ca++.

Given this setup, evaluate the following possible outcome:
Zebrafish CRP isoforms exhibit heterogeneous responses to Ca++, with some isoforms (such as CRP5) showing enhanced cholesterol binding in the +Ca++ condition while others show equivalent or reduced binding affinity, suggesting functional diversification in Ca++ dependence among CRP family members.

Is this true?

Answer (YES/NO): NO